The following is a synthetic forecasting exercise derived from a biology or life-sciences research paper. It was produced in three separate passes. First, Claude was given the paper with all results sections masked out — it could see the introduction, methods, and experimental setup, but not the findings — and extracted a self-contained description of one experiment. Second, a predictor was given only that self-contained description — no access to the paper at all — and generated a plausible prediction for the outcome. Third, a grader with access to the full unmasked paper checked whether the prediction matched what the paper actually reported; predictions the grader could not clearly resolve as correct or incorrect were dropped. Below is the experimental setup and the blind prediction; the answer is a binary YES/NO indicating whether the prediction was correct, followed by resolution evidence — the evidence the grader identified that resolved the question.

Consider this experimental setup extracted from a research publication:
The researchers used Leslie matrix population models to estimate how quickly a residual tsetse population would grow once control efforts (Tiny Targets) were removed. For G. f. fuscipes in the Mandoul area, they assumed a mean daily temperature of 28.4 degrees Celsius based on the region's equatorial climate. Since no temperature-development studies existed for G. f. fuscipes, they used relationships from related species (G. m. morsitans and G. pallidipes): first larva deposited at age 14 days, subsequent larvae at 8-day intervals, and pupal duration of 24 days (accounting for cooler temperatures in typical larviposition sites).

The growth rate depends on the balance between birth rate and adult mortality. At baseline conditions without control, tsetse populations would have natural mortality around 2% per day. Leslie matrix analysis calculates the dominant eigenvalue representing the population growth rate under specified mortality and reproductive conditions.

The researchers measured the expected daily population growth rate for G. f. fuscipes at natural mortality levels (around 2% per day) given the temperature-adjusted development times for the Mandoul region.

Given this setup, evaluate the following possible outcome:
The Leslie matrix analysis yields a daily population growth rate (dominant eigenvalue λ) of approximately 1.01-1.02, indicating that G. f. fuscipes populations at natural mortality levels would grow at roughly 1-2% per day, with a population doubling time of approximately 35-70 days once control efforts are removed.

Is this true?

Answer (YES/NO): YES